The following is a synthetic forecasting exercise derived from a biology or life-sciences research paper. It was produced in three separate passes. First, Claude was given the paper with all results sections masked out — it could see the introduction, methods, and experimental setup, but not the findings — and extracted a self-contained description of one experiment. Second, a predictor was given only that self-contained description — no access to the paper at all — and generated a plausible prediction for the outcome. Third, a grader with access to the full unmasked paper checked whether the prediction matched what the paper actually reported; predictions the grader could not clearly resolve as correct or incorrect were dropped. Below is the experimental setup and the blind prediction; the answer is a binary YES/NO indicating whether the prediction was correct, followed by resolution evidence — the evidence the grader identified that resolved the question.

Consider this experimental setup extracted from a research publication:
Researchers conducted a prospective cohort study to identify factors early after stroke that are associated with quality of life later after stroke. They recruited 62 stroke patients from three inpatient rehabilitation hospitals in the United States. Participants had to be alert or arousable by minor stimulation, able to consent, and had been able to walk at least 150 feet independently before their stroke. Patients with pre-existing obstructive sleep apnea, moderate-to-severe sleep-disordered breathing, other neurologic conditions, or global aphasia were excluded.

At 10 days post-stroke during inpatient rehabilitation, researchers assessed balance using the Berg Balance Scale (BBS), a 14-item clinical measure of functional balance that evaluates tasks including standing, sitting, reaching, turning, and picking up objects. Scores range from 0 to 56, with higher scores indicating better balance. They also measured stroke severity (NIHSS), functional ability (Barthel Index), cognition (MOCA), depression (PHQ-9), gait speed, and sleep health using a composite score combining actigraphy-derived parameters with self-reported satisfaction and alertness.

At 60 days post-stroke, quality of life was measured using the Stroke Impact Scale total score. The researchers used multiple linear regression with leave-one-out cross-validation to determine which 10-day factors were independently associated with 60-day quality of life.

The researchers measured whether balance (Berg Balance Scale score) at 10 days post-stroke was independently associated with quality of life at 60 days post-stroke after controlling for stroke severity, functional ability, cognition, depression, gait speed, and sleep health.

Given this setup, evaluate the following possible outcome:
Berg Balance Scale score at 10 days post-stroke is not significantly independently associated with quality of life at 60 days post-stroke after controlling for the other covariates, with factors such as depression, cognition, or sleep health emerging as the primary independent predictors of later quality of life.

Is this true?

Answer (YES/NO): NO